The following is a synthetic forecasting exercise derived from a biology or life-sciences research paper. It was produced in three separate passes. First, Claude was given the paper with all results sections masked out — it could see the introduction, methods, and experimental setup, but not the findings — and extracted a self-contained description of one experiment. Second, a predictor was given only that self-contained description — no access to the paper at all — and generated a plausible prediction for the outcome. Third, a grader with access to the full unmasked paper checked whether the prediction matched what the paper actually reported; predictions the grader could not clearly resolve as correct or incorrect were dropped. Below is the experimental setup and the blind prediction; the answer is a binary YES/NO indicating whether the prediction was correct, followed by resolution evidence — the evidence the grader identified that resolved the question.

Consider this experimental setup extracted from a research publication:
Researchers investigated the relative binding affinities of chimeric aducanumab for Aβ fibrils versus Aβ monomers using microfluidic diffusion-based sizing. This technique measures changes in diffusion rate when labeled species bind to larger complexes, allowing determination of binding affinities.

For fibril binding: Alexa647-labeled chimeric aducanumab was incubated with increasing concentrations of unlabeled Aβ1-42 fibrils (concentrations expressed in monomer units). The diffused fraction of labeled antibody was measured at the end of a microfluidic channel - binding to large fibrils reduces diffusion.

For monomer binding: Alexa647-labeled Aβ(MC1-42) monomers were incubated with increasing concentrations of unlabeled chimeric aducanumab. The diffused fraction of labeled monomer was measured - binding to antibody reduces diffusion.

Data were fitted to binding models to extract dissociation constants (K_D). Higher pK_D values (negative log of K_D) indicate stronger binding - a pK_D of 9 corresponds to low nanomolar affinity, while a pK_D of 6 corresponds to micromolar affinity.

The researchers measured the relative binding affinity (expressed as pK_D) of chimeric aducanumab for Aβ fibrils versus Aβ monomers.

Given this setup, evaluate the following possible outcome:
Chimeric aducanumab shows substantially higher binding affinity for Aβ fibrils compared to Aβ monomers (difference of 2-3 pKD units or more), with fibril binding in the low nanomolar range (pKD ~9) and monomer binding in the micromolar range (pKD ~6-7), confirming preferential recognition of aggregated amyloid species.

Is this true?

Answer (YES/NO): NO